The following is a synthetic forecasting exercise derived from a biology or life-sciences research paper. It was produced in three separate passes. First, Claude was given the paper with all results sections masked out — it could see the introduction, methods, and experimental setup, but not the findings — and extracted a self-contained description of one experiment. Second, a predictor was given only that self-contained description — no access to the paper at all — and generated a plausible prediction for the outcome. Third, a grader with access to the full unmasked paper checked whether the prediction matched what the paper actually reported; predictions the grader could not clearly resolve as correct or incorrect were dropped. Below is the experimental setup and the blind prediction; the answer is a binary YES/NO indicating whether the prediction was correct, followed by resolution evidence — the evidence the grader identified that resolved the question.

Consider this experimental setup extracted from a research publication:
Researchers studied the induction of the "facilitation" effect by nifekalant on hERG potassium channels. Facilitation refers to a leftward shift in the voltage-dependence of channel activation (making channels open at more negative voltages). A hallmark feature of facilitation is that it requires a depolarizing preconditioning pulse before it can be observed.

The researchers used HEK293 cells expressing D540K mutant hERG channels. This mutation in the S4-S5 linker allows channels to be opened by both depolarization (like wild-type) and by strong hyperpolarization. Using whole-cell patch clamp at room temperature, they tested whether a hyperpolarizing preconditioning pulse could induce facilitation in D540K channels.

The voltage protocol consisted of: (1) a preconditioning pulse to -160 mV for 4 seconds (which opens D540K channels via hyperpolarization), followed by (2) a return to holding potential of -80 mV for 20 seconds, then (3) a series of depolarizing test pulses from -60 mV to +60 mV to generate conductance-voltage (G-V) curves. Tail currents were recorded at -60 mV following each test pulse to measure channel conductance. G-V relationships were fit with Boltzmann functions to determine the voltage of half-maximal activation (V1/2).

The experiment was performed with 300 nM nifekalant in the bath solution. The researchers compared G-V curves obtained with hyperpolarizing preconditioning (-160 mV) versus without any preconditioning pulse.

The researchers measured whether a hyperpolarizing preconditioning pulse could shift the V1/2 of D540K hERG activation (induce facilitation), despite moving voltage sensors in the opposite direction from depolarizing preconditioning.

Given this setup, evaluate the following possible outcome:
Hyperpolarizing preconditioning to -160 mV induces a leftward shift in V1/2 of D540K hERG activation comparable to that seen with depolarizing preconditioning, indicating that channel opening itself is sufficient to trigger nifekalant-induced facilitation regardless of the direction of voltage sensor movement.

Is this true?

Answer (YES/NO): YES